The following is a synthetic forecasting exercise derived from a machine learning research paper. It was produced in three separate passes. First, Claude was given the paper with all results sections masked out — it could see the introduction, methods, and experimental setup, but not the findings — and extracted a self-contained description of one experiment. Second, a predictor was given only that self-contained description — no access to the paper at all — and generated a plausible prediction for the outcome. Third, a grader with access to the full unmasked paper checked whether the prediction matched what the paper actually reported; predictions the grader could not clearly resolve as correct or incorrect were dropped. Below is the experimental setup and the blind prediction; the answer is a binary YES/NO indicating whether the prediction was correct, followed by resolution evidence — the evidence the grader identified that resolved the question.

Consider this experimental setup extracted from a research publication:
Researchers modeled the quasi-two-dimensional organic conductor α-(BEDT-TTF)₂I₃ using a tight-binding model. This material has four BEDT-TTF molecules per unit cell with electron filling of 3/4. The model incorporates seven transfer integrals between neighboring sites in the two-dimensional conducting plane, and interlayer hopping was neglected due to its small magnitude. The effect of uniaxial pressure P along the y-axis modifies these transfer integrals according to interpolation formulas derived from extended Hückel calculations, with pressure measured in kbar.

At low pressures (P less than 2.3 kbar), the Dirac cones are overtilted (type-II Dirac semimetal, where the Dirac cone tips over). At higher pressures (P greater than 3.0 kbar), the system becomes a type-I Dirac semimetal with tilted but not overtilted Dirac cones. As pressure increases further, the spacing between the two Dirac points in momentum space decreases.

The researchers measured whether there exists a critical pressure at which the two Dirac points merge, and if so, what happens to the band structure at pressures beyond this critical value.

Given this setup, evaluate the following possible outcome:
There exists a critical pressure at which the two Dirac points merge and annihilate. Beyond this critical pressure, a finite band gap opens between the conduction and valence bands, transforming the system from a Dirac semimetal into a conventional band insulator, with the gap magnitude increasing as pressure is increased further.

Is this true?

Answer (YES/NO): YES